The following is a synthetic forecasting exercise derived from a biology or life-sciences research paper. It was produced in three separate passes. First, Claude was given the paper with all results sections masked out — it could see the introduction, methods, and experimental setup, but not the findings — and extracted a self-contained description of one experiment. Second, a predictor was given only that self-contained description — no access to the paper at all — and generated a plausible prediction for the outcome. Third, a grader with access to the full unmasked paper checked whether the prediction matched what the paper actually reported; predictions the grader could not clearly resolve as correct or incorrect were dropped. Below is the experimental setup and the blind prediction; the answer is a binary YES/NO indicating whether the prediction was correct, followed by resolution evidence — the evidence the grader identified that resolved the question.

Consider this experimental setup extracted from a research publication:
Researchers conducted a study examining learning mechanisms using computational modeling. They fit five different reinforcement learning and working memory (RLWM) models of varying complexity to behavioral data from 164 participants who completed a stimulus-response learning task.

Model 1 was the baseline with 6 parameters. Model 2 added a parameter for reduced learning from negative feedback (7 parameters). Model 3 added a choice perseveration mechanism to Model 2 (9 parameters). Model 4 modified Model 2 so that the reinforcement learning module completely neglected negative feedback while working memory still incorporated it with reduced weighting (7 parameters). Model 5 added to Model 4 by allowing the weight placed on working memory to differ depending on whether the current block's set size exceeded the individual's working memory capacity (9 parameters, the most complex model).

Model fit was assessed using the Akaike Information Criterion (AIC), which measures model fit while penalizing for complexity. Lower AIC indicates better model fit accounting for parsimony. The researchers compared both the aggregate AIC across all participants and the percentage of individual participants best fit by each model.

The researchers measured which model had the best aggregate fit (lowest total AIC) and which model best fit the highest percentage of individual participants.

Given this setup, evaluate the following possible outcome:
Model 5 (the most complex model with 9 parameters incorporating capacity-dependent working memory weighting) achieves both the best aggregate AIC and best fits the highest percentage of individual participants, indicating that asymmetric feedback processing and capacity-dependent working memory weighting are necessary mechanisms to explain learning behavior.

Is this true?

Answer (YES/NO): NO